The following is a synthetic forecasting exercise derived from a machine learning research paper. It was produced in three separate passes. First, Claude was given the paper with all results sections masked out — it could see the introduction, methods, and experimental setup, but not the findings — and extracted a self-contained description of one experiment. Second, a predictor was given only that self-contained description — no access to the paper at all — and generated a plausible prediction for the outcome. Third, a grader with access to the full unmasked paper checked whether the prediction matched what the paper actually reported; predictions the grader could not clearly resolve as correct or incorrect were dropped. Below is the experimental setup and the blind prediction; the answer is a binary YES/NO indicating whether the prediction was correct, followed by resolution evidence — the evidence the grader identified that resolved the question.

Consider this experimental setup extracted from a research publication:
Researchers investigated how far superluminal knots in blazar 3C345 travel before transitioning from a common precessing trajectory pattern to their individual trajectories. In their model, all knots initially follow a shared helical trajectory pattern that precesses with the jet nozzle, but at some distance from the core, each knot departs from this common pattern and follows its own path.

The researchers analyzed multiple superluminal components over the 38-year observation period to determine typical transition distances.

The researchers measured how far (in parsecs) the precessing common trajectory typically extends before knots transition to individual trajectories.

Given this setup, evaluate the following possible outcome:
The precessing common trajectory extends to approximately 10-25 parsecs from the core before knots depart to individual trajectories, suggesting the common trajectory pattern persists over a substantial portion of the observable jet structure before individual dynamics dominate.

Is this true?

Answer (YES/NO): NO